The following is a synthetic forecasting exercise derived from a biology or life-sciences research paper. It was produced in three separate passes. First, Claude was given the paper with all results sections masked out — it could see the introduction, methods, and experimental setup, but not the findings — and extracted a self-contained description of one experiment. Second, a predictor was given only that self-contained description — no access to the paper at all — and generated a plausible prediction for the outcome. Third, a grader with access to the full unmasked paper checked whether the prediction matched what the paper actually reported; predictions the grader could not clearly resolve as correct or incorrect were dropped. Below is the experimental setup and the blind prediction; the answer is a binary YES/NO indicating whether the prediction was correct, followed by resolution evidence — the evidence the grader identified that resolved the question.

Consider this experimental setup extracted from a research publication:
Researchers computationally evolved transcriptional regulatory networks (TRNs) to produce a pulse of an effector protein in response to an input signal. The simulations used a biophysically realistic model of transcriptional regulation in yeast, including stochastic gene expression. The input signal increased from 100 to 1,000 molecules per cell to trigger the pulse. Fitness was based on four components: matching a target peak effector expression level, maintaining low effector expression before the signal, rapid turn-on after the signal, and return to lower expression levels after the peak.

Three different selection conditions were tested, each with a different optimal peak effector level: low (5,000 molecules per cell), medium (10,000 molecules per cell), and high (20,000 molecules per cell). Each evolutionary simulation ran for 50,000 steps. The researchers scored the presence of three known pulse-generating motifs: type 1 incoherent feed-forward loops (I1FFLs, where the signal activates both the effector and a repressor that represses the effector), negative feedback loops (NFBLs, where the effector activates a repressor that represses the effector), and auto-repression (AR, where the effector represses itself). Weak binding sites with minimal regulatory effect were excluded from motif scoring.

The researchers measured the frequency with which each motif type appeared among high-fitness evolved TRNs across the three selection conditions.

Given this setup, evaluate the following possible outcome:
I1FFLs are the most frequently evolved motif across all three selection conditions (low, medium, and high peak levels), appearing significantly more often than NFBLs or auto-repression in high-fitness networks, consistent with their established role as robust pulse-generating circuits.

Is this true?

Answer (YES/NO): NO